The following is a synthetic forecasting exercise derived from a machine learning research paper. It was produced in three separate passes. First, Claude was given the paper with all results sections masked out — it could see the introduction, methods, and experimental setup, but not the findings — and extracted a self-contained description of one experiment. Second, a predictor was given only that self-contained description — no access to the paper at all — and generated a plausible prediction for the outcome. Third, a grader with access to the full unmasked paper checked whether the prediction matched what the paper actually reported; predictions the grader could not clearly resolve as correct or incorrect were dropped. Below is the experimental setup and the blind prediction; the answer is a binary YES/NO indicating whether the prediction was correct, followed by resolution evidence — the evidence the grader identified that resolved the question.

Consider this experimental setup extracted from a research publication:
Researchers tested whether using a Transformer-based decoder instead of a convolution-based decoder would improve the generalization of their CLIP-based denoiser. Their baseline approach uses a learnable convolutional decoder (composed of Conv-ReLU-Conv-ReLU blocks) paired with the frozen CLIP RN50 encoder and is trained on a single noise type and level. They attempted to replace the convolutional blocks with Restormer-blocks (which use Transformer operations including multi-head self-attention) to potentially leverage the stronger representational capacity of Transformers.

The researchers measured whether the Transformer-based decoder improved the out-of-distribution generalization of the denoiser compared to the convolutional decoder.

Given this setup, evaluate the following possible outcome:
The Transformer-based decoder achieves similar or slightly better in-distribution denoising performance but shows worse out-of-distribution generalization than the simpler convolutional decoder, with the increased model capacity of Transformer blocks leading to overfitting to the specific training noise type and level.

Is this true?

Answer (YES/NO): YES